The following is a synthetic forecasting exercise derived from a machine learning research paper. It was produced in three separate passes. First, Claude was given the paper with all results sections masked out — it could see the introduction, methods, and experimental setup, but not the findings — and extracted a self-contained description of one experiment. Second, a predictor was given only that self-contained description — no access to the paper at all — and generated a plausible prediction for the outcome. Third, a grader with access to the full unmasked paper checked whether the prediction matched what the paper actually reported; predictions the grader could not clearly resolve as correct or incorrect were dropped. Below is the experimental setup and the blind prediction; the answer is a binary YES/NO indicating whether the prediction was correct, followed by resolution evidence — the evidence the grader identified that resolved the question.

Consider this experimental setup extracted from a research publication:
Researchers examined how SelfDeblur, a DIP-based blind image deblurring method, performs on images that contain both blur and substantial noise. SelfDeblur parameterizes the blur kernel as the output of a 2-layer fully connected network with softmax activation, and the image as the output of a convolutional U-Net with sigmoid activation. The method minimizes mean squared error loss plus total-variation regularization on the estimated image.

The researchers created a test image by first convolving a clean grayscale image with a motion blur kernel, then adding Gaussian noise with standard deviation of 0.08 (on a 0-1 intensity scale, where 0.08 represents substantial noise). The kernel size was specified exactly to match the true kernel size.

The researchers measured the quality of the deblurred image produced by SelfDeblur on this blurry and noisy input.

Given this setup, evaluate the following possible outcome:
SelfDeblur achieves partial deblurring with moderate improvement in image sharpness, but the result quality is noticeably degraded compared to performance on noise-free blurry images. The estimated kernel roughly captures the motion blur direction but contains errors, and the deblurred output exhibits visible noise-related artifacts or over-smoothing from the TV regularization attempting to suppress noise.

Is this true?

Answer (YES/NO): NO